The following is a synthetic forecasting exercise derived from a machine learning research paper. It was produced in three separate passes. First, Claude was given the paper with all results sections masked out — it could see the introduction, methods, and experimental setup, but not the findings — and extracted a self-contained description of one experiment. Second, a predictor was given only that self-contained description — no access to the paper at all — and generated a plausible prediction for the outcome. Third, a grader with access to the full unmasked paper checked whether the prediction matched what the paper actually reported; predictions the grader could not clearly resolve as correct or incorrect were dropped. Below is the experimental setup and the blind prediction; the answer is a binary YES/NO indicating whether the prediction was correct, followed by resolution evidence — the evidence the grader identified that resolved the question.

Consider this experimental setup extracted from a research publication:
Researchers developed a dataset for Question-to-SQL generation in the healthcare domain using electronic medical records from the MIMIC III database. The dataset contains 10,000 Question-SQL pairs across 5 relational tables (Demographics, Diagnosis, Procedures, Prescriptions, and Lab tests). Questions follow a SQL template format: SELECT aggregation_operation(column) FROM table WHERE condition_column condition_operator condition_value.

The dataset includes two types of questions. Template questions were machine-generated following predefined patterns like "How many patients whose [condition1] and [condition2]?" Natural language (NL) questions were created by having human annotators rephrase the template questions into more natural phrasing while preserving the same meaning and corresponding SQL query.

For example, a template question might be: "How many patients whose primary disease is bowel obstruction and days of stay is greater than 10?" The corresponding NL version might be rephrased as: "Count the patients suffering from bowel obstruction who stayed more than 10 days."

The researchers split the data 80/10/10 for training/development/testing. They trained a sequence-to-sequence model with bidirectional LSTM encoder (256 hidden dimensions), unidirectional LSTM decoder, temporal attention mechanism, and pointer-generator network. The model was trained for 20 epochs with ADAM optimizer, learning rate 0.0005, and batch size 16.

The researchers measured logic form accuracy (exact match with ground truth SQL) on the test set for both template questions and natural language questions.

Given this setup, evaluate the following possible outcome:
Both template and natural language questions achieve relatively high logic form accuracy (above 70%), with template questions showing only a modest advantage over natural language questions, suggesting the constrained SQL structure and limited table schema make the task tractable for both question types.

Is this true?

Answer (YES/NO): NO